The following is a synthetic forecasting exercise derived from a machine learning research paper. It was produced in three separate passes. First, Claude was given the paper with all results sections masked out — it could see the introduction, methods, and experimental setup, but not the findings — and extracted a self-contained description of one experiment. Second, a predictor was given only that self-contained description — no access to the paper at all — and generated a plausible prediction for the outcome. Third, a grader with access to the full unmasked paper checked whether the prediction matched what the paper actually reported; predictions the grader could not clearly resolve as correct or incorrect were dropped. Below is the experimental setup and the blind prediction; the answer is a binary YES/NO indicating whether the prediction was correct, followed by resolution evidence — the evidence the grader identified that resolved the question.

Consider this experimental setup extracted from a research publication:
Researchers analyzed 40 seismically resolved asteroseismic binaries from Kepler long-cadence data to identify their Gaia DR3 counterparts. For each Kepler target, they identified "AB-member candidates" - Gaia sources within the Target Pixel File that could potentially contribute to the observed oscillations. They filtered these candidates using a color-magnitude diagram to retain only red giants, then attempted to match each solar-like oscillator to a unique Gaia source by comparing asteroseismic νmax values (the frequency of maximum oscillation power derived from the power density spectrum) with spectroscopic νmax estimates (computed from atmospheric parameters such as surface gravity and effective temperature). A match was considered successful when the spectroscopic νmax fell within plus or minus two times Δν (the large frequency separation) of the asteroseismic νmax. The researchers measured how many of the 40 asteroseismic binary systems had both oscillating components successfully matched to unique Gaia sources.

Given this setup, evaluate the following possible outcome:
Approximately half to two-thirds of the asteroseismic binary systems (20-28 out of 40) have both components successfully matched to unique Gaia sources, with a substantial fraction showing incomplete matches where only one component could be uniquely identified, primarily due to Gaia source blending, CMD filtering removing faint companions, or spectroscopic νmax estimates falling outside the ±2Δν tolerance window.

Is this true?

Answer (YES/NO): NO